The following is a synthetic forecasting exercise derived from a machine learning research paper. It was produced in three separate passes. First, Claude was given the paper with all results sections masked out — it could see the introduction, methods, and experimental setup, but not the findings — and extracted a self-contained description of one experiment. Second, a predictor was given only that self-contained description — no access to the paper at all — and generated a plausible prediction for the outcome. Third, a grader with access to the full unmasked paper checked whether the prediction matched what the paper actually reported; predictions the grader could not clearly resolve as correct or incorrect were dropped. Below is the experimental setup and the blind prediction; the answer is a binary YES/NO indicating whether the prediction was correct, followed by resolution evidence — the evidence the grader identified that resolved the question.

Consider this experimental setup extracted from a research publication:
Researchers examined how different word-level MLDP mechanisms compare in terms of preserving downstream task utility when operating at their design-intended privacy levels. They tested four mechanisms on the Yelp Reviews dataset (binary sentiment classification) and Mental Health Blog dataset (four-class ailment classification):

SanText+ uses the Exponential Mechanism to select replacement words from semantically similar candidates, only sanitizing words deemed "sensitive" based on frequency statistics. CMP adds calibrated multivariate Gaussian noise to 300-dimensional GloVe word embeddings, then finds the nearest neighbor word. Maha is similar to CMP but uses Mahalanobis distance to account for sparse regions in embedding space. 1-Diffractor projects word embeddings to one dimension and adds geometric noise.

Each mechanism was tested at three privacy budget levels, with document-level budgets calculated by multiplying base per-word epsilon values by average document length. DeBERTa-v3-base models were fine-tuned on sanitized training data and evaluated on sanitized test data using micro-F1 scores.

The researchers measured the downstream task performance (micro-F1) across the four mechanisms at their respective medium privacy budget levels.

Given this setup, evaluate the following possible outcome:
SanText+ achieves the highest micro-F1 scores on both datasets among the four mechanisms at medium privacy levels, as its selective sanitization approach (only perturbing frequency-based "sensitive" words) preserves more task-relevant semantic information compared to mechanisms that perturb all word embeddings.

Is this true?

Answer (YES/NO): NO